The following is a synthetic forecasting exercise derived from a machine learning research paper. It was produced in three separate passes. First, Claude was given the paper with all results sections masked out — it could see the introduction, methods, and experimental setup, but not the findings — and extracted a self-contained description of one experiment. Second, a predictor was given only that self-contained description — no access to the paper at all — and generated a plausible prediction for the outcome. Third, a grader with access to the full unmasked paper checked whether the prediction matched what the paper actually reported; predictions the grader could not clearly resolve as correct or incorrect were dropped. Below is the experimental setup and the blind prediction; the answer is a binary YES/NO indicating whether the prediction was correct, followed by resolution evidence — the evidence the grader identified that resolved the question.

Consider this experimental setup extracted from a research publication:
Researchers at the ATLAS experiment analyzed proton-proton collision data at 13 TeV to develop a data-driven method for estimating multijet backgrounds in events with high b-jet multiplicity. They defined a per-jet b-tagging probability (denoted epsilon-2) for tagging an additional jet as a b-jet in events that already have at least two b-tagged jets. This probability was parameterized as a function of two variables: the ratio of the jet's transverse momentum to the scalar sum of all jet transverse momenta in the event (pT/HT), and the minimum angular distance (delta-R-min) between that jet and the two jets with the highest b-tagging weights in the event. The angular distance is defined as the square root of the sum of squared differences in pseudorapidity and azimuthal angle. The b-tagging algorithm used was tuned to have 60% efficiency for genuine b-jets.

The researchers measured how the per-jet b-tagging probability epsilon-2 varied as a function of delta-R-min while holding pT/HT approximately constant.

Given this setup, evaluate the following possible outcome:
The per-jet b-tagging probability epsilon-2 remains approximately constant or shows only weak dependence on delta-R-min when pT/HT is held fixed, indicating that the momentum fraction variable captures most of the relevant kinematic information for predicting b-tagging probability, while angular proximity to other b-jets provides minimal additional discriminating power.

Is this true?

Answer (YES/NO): NO